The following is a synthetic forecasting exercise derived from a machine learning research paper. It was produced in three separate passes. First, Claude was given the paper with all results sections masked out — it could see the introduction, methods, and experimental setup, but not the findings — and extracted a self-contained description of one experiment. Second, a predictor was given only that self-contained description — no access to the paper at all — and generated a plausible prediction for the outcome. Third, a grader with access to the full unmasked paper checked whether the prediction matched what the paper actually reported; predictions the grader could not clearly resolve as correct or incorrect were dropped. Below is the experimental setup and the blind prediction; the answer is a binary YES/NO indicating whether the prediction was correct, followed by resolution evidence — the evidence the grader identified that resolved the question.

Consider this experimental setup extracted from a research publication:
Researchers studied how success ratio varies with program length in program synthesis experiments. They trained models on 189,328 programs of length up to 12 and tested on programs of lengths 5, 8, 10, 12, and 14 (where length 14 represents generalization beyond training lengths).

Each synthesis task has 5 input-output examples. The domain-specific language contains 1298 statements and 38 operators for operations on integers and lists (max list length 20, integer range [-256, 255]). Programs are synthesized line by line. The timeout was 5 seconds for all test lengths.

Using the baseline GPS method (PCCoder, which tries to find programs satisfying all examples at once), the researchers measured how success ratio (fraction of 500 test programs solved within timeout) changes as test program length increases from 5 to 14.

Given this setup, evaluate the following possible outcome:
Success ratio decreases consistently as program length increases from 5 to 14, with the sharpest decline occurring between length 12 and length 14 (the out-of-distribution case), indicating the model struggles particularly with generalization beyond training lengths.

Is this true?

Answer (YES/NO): NO